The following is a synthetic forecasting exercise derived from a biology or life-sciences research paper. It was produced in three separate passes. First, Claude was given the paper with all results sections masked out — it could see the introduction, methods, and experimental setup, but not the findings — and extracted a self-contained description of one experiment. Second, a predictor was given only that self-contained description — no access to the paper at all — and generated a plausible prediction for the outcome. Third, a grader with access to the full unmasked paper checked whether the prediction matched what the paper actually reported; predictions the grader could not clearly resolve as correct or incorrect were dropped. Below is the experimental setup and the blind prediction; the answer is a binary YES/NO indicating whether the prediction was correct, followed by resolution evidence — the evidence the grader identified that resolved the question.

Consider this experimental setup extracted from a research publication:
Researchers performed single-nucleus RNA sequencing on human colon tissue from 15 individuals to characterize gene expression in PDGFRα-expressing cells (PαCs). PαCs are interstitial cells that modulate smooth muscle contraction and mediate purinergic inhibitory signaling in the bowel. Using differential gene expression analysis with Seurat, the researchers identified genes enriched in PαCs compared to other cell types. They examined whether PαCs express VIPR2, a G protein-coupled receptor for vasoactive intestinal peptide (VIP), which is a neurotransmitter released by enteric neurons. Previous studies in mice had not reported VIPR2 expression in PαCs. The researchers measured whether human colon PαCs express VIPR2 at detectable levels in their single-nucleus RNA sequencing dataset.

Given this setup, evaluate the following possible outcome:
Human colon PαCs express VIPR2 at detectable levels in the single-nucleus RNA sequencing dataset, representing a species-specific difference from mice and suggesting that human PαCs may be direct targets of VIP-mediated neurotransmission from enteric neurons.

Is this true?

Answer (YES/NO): YES